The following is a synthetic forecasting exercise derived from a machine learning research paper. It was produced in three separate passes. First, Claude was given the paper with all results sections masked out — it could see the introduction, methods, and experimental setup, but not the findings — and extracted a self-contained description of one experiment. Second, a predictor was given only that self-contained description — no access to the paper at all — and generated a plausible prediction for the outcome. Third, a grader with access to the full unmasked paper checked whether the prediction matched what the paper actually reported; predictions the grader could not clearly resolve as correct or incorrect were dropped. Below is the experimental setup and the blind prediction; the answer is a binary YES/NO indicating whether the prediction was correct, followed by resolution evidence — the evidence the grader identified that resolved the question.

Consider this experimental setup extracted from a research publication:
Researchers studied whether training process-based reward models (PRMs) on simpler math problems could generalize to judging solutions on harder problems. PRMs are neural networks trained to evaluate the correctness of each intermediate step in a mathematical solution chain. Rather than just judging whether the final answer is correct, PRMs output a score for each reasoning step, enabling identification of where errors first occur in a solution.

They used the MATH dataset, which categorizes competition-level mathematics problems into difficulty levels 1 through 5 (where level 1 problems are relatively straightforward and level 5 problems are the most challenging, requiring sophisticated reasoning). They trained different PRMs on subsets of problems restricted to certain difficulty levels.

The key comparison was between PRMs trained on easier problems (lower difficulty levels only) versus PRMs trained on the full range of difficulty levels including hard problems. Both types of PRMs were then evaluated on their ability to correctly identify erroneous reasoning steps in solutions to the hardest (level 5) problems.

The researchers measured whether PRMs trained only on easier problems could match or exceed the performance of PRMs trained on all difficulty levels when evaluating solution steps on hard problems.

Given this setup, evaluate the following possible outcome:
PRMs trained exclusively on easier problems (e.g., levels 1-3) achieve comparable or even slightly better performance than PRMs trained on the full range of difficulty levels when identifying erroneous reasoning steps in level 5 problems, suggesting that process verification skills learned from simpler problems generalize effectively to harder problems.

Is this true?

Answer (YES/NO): YES